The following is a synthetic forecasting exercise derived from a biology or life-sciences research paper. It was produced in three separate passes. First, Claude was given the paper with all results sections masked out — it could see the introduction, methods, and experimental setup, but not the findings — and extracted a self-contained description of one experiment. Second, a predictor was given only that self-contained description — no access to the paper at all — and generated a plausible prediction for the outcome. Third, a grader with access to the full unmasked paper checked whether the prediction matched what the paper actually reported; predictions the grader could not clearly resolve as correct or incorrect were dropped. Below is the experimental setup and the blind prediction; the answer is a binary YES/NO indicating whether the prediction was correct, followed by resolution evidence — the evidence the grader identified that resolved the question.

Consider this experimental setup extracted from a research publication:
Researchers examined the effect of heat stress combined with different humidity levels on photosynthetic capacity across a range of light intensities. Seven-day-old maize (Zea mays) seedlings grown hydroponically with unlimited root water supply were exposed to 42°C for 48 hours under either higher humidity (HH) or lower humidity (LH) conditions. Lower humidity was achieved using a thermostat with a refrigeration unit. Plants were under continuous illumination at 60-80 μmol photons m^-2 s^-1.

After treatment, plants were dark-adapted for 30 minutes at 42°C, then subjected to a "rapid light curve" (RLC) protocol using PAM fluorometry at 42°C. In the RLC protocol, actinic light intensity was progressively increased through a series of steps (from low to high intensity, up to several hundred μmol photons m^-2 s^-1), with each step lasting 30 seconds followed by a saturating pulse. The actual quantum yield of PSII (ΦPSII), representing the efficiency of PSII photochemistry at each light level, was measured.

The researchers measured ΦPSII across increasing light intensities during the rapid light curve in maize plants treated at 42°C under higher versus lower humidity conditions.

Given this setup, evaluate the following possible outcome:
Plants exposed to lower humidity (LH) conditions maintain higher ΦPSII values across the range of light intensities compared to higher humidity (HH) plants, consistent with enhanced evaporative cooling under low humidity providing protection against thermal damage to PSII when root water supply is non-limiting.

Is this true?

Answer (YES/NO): NO